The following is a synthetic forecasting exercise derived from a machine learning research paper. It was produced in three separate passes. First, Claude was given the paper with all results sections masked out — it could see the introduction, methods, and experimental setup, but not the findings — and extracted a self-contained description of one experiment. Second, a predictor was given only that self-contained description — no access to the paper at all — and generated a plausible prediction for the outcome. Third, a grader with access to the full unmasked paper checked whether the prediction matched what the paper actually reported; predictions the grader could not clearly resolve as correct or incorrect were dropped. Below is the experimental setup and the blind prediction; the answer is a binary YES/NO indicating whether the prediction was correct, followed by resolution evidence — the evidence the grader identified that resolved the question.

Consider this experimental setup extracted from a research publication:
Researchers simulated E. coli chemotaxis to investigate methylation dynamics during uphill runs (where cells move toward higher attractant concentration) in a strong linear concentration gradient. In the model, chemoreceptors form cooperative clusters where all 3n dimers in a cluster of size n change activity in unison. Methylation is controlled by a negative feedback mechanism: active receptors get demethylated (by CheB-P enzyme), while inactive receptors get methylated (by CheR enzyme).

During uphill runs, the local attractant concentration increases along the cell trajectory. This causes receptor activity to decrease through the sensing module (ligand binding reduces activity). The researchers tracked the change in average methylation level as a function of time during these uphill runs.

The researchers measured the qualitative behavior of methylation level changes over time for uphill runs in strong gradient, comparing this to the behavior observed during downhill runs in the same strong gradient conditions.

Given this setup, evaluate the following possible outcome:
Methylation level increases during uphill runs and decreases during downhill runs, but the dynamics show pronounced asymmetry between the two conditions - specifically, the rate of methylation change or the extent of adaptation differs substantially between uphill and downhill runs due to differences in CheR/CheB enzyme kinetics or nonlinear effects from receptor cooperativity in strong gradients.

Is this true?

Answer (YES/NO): NO